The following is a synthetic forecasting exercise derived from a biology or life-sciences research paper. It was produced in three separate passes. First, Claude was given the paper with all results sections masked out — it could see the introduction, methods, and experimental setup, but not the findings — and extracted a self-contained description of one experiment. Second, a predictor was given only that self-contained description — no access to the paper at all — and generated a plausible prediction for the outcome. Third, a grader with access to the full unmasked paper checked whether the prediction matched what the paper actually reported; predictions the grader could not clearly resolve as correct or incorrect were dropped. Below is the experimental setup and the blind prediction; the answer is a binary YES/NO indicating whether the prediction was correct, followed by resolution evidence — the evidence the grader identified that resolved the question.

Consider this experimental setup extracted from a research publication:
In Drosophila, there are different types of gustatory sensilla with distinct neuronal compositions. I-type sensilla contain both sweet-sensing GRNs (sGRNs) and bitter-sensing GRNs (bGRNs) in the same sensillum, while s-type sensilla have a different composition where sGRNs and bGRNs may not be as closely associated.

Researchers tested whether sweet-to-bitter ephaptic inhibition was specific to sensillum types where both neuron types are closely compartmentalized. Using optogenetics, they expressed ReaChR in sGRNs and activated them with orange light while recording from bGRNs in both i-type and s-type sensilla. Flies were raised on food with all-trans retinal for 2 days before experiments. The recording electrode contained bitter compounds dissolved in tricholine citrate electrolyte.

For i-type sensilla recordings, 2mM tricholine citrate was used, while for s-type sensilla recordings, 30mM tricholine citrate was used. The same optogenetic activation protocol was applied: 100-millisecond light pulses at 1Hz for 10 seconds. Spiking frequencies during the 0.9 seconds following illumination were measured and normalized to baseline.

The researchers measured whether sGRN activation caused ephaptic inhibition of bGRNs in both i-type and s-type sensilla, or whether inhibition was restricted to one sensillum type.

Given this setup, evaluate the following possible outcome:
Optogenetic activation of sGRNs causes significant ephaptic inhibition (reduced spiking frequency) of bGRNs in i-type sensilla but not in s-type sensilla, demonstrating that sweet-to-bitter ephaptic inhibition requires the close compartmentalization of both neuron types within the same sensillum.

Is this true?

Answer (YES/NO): NO